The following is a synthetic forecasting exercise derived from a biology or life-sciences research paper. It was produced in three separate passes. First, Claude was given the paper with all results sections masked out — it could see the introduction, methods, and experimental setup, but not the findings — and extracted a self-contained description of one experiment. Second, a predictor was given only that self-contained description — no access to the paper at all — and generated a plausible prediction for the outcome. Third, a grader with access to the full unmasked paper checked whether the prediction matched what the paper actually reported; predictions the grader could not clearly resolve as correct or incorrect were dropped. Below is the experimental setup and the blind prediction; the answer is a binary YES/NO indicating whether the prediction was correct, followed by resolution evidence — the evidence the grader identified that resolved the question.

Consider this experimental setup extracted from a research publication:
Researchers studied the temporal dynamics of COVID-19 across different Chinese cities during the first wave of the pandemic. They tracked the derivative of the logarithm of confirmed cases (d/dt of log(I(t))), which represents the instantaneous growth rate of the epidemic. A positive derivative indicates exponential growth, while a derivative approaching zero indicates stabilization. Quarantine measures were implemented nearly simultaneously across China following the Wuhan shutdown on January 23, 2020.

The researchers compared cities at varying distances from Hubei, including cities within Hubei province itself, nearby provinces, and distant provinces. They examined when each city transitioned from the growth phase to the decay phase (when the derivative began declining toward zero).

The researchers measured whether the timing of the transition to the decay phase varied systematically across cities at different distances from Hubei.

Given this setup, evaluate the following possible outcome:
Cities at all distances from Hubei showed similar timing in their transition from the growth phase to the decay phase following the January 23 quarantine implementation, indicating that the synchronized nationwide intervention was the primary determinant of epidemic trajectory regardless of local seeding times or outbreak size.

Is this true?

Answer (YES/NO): YES